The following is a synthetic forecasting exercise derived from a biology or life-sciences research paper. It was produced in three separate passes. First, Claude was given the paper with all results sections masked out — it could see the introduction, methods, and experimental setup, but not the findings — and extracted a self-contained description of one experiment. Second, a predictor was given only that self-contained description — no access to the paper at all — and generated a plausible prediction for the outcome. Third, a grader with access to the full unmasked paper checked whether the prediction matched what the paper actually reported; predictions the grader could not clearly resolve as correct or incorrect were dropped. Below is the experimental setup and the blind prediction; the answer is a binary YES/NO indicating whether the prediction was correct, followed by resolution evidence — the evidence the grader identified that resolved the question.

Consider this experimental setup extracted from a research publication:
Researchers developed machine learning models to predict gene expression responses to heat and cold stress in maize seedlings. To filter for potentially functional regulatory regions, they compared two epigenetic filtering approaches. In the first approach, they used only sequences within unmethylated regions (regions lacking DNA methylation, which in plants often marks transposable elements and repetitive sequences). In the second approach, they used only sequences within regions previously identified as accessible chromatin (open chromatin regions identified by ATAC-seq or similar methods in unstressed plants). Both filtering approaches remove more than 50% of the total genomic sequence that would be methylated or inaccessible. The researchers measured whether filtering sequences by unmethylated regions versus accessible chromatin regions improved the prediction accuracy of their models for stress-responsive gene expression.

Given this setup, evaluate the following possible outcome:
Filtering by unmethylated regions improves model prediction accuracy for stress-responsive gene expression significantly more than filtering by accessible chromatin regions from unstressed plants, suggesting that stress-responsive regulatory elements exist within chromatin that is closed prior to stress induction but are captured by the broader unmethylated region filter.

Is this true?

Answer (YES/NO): YES